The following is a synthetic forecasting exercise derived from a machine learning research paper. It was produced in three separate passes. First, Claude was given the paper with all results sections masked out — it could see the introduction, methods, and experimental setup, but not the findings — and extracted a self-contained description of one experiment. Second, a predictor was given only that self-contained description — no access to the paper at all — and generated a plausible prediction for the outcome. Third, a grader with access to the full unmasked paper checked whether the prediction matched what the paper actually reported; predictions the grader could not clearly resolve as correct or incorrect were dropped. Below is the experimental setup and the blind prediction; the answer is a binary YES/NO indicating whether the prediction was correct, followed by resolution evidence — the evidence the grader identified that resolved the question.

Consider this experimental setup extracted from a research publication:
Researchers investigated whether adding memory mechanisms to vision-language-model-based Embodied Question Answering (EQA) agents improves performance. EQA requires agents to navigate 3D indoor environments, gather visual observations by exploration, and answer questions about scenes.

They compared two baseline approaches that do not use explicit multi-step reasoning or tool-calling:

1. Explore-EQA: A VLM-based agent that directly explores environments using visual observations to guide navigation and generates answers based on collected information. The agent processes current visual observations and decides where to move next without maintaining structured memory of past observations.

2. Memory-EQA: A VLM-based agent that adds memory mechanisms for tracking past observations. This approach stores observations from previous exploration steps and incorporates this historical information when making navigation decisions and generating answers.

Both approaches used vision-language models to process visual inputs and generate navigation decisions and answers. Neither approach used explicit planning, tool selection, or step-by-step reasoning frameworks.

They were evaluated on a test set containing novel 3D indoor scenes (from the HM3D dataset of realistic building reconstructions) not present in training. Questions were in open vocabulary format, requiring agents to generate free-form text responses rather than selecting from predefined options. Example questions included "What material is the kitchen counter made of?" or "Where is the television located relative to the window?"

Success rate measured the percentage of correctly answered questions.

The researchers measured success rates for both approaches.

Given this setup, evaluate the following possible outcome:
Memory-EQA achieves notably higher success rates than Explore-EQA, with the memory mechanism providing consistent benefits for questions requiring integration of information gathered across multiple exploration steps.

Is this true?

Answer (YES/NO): NO